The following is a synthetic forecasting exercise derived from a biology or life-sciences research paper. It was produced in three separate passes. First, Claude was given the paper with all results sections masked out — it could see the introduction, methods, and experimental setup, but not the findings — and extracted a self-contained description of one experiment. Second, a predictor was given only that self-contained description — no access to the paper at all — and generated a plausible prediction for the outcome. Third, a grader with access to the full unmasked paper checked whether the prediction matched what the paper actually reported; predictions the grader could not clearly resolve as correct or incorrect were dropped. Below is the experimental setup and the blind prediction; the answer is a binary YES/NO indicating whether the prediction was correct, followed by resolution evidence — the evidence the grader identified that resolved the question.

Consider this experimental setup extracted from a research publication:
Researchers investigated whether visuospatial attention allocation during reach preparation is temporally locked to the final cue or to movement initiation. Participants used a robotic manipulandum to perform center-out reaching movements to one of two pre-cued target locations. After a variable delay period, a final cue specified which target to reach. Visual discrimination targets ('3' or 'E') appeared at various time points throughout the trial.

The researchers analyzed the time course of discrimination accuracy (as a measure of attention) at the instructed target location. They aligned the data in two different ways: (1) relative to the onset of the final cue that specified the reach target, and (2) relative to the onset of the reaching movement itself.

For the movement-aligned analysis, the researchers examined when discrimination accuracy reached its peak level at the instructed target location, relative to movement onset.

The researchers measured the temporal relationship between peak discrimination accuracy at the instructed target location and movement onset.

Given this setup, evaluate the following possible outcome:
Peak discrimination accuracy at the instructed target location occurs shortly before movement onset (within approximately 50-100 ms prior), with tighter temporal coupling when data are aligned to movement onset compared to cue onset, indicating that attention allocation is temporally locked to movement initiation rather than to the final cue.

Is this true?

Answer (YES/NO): NO